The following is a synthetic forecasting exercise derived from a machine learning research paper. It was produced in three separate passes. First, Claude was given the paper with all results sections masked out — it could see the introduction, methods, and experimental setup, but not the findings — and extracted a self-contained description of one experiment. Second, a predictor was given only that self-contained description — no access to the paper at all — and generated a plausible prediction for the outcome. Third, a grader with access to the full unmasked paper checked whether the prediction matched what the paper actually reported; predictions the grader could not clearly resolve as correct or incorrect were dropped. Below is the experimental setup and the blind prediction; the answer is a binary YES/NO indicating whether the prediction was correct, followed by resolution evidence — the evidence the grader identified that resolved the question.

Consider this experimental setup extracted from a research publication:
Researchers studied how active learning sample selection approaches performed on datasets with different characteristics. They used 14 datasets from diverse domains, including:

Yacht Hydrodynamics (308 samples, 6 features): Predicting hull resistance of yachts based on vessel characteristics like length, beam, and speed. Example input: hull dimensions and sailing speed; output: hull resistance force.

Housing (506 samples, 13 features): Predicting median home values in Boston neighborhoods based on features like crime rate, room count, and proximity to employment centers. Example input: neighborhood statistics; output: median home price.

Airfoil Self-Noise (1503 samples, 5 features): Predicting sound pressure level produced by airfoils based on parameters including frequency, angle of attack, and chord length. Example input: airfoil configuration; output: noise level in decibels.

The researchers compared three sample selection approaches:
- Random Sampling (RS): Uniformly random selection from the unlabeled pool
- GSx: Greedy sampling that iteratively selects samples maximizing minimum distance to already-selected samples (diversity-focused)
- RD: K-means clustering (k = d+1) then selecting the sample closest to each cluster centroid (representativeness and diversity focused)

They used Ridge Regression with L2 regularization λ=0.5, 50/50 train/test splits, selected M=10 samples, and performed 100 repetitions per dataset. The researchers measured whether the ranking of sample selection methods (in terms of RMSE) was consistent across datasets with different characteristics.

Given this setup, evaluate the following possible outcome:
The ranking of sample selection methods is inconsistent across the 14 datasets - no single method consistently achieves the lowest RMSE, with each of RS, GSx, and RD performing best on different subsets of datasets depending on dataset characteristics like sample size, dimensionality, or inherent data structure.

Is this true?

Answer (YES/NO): NO